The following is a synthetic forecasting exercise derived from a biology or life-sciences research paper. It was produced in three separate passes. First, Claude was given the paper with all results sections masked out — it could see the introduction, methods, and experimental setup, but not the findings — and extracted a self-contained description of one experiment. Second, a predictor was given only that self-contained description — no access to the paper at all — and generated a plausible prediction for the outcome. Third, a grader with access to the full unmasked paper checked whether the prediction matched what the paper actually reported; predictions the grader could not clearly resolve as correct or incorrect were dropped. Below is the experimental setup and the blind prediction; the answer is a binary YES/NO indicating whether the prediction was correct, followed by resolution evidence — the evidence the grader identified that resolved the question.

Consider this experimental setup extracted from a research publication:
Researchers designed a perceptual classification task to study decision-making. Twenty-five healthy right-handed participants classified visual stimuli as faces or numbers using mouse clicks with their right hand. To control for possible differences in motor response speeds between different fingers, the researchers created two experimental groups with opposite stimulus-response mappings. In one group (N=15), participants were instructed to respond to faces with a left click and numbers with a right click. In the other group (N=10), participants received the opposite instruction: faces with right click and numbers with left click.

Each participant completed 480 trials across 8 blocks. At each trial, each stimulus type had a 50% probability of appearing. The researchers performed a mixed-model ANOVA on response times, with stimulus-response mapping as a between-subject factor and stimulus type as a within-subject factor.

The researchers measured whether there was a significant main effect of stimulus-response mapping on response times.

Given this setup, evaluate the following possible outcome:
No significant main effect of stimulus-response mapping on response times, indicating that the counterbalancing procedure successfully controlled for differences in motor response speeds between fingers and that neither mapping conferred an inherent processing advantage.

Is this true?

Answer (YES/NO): YES